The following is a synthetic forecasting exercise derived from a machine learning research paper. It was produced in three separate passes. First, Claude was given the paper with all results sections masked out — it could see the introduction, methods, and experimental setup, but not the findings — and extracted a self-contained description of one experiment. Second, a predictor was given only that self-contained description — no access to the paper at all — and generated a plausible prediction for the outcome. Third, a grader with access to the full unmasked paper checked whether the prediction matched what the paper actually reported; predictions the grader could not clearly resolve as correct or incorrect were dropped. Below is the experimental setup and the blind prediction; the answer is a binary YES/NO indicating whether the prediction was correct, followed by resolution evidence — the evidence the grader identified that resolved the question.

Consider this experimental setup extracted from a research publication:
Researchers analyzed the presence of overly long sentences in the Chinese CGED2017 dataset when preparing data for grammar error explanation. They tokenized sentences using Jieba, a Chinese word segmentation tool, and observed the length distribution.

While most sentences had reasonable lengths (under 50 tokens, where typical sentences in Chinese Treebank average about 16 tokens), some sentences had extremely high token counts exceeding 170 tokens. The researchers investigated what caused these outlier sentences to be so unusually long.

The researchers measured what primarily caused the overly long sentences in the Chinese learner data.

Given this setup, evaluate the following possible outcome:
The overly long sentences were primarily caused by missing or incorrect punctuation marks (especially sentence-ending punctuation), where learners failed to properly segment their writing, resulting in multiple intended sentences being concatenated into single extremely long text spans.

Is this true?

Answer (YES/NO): NO